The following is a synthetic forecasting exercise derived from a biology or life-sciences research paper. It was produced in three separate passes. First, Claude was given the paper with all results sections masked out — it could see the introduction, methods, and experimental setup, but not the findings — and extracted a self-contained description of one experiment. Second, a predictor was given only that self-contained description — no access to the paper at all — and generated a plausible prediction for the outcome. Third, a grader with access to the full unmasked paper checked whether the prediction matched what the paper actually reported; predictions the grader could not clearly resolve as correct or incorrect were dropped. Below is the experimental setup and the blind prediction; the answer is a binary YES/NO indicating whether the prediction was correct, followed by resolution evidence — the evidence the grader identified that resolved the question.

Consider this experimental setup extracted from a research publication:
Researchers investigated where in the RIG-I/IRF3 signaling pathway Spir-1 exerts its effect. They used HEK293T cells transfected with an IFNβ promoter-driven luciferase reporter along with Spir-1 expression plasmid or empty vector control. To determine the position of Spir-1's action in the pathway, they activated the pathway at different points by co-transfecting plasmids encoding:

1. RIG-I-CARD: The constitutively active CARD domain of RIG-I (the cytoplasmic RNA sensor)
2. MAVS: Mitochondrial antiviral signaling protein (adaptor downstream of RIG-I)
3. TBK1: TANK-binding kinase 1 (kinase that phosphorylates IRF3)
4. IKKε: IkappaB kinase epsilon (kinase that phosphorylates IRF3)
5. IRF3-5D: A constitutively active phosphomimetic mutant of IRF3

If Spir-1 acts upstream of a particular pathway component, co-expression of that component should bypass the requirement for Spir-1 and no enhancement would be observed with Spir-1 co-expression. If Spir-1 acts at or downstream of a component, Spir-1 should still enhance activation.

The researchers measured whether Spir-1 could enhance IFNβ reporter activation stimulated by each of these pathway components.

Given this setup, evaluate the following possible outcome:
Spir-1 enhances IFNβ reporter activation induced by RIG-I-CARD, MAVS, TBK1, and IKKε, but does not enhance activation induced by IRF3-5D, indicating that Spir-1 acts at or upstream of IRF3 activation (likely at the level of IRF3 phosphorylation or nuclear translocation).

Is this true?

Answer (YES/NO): NO